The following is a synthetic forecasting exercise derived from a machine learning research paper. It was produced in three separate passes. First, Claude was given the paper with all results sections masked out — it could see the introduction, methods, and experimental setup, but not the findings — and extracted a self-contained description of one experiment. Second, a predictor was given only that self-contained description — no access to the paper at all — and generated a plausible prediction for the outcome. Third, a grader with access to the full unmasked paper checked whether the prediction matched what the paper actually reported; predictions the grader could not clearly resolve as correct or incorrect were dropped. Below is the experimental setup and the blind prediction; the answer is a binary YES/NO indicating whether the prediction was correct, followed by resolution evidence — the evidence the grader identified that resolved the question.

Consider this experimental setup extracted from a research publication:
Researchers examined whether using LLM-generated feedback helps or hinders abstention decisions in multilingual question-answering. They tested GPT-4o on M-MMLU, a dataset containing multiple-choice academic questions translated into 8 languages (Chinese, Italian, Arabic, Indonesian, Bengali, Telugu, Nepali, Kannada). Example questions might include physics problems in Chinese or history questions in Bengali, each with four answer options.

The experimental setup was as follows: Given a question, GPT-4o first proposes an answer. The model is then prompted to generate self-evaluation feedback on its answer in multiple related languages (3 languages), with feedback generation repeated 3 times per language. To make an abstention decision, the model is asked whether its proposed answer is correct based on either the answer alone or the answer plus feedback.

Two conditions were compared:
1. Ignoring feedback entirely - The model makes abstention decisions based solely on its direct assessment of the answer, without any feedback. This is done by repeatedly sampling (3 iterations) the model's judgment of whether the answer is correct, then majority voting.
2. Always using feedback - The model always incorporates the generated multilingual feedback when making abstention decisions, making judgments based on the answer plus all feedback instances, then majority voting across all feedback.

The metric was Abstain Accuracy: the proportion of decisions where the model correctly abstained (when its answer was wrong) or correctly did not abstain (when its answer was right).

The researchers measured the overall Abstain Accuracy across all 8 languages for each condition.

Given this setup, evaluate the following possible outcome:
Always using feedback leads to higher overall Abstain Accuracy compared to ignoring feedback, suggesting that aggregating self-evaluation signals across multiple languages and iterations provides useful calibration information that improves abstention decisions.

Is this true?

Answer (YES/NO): YES